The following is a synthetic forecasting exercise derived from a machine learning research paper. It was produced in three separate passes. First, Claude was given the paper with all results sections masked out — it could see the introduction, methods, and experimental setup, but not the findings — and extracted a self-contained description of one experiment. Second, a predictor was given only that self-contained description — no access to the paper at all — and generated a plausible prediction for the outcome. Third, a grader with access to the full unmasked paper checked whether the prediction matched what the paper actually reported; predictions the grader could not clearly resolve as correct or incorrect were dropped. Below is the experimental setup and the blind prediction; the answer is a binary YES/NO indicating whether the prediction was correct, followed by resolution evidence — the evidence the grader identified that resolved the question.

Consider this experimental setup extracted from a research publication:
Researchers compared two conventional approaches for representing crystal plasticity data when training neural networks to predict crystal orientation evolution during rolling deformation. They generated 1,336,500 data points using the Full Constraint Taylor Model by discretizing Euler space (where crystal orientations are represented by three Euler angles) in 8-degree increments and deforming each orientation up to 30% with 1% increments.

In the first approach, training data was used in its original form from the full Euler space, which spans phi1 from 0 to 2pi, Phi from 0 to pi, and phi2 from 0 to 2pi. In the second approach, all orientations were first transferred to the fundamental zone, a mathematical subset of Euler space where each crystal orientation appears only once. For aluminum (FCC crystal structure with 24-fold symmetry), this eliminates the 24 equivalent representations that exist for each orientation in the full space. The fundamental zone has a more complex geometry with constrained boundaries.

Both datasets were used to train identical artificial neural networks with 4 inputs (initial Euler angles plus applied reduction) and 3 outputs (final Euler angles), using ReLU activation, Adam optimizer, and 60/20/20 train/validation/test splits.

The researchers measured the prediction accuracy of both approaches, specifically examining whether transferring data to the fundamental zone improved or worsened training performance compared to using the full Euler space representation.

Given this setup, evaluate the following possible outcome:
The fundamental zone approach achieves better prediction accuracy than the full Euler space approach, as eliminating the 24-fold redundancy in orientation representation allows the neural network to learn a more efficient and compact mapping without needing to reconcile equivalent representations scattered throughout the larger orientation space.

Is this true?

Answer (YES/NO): NO